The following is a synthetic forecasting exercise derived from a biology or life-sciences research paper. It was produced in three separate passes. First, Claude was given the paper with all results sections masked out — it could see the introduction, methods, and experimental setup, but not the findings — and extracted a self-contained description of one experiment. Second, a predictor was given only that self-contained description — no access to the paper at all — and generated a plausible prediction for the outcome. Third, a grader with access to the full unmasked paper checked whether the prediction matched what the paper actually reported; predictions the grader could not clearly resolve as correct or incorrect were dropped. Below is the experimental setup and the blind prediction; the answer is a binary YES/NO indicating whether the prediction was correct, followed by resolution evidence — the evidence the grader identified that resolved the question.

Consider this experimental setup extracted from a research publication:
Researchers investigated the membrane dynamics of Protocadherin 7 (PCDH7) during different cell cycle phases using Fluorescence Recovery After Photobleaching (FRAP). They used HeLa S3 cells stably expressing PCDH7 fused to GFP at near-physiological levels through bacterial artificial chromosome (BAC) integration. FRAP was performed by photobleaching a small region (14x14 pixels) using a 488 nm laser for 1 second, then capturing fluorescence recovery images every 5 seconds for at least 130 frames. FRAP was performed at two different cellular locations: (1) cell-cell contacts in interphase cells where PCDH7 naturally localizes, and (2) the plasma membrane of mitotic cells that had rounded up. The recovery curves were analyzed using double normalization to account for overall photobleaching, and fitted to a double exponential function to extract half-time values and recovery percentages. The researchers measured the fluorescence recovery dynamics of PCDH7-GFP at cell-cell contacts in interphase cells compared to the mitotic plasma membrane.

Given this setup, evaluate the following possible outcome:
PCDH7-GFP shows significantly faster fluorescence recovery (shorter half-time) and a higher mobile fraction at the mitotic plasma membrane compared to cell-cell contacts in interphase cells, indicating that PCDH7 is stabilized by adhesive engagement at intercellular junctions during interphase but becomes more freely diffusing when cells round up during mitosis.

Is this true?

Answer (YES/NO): NO